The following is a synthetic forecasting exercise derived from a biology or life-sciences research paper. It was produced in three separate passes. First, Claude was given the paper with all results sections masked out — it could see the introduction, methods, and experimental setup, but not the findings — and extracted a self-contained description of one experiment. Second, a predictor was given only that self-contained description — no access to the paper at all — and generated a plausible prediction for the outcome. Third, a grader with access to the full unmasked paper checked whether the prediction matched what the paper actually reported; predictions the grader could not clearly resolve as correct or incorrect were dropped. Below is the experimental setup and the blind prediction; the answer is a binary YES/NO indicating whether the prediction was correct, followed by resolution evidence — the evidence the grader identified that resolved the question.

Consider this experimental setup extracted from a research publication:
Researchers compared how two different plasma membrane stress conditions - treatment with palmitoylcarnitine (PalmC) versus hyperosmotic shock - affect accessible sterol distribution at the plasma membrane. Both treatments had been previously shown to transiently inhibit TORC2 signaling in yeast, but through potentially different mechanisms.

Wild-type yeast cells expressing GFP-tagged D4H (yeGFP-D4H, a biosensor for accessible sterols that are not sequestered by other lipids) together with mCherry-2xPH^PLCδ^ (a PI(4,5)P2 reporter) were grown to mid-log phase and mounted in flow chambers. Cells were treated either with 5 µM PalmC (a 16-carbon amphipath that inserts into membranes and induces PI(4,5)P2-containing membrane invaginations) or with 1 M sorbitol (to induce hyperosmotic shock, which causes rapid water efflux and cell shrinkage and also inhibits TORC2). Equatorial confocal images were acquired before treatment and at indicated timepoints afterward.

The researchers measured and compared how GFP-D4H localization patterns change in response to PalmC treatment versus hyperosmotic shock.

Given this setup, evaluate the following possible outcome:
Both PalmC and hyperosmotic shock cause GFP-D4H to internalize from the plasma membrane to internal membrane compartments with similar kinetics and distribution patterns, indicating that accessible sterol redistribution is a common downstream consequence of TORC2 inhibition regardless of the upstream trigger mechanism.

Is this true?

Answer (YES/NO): NO